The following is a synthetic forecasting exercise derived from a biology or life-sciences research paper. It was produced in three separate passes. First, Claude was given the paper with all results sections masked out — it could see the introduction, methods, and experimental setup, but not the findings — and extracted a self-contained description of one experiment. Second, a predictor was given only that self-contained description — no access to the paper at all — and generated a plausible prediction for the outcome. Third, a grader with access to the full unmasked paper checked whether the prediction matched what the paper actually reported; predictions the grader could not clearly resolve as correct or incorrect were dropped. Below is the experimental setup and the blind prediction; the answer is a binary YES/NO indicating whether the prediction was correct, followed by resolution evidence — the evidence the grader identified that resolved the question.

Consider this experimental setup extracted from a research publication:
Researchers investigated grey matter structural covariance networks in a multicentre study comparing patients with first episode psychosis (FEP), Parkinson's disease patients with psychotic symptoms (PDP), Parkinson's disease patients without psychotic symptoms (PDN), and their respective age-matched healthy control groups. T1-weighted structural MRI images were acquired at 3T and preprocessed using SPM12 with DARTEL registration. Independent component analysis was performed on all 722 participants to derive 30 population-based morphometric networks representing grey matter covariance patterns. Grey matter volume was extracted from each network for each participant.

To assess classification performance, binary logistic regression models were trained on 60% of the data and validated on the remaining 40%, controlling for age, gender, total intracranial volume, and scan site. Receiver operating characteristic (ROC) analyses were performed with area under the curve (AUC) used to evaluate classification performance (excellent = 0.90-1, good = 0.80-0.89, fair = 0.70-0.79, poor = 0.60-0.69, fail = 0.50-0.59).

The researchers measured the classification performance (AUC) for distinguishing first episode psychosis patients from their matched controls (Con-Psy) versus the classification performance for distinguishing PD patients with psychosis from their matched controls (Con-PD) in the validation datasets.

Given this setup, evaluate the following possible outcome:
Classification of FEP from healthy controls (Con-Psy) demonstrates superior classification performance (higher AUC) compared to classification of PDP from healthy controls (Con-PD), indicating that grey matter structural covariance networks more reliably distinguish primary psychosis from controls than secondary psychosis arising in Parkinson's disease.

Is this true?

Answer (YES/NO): YES